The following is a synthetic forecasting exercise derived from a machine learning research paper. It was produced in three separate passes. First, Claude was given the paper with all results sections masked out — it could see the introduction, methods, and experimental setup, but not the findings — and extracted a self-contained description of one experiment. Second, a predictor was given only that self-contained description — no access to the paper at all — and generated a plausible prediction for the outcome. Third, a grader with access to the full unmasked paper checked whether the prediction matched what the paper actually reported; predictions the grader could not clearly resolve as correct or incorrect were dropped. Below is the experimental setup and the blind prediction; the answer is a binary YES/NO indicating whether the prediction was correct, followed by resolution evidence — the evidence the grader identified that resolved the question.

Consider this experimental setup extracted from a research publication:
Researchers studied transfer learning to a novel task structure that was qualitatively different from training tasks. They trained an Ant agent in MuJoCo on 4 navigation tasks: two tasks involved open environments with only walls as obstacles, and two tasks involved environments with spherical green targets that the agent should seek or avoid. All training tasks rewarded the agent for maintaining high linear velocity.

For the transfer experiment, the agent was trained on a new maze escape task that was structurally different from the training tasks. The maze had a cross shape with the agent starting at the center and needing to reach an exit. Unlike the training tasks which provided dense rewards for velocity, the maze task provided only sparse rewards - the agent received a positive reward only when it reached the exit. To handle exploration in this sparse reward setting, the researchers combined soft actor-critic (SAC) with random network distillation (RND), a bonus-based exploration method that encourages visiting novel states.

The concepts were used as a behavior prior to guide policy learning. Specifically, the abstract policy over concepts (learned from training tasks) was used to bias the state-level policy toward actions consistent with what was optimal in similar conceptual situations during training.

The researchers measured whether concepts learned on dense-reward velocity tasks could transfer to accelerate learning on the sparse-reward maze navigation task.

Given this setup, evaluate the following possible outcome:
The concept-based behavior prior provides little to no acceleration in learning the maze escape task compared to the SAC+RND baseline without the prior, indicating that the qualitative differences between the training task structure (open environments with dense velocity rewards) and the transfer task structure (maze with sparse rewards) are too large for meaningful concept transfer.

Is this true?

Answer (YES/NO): NO